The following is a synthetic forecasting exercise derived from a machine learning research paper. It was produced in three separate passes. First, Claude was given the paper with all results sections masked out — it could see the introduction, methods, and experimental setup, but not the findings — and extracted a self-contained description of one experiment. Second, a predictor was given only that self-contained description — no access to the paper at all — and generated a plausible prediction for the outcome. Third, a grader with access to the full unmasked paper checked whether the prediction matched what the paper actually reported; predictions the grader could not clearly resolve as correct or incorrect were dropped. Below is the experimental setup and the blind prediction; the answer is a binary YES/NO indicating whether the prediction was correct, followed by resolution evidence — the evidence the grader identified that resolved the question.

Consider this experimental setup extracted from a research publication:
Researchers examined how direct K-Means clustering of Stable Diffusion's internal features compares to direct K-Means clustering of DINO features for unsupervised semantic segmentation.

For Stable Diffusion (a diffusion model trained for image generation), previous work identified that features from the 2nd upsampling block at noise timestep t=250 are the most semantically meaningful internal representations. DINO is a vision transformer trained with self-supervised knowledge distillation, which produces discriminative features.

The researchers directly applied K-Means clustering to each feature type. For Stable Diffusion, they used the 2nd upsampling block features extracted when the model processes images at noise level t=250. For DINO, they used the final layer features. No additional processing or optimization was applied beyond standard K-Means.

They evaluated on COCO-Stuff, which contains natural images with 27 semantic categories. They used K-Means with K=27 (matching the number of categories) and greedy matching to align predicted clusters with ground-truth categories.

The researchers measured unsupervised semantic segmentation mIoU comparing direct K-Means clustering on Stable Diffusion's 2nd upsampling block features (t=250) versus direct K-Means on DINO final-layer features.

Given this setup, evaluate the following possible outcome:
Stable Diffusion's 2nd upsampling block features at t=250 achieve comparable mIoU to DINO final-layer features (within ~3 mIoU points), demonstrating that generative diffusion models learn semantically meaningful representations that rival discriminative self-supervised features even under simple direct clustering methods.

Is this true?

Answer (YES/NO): NO